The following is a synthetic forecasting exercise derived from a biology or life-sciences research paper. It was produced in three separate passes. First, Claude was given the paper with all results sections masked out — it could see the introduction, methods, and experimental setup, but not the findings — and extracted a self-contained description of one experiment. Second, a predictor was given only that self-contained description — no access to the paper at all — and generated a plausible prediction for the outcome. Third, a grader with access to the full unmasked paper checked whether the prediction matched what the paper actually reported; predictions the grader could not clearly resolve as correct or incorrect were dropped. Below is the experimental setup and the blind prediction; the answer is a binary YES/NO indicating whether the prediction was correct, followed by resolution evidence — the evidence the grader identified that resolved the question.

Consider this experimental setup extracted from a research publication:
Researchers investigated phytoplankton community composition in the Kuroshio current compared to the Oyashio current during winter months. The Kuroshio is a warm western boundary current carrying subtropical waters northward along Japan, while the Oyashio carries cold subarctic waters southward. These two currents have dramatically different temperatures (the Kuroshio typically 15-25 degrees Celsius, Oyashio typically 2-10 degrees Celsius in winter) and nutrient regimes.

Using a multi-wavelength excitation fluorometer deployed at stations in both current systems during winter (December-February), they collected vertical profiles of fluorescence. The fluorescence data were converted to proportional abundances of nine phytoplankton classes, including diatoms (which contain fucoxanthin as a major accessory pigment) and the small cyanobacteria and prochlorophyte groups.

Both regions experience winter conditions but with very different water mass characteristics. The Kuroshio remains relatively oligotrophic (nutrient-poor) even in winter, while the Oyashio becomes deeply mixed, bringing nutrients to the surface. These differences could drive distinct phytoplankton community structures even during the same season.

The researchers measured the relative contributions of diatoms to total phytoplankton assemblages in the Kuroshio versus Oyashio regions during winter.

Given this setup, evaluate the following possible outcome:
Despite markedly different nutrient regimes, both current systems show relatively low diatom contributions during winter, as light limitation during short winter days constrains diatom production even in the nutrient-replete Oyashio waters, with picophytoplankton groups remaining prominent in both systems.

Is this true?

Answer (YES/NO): NO